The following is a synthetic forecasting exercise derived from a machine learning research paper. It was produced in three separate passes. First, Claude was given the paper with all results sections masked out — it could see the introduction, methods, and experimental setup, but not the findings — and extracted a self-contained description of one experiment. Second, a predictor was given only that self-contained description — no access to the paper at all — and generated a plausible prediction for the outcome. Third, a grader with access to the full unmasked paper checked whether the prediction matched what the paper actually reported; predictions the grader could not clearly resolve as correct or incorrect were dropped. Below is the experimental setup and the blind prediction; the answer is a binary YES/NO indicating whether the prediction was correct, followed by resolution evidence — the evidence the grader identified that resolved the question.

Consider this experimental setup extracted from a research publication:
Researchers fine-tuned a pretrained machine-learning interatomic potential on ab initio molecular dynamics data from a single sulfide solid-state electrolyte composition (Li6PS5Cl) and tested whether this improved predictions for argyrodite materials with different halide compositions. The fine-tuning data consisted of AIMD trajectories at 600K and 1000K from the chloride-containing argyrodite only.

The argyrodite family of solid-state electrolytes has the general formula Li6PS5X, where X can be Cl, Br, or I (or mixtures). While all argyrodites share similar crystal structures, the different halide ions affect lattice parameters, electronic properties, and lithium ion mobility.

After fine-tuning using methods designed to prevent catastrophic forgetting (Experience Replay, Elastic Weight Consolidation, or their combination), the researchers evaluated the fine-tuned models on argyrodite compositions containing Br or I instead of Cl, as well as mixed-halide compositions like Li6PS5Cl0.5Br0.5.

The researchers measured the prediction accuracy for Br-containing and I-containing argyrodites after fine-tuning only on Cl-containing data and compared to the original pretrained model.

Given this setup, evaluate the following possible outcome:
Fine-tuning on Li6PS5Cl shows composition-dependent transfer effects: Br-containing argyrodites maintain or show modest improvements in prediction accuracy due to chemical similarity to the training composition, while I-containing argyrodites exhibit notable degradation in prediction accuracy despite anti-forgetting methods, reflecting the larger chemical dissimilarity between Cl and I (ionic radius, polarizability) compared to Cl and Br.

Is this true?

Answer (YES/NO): NO